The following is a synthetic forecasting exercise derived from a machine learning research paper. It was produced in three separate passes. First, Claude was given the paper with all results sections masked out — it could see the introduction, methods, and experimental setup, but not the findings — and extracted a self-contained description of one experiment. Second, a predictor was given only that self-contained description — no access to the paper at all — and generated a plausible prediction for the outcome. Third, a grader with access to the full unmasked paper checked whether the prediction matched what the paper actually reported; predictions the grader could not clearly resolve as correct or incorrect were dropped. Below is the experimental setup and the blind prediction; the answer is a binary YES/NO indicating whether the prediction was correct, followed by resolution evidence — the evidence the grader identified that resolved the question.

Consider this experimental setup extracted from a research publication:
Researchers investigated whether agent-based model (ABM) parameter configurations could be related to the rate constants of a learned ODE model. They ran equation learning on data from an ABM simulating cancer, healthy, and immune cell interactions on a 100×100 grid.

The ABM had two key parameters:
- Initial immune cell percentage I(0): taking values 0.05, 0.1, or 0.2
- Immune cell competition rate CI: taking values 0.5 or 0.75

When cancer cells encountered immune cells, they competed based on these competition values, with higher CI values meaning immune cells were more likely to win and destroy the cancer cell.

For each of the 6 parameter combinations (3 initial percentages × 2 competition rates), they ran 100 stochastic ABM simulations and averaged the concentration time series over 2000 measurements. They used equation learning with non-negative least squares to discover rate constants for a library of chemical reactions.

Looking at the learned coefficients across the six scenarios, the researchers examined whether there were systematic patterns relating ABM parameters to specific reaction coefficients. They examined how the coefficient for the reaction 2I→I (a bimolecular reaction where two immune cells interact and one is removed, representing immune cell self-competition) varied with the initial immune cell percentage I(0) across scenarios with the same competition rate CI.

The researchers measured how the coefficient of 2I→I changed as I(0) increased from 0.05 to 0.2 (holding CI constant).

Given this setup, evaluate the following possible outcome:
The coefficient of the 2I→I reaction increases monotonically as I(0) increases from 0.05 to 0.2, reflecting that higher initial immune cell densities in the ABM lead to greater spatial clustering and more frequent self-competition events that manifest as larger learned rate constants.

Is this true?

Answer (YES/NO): YES